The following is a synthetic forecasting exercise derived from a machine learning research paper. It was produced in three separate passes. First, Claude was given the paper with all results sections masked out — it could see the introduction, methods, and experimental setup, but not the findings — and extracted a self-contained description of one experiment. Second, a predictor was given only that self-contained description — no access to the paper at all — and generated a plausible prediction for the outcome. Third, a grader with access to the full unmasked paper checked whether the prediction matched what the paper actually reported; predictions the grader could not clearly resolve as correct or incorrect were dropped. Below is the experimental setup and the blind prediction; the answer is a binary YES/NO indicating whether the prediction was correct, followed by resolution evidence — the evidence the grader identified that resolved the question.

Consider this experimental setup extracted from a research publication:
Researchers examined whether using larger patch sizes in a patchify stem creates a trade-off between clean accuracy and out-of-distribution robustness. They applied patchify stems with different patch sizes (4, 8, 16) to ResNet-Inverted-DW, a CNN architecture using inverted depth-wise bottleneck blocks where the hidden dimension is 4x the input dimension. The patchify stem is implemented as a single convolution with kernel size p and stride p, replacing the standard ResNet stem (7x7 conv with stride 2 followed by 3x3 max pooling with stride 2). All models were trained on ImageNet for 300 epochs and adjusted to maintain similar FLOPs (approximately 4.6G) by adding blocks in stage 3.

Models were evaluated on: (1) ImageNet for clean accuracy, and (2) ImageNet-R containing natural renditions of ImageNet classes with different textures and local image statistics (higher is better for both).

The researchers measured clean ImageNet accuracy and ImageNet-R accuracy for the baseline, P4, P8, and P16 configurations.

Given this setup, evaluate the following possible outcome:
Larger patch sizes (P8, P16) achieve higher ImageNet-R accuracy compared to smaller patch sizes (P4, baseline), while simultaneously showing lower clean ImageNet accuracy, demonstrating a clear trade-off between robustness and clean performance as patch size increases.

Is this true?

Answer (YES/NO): YES